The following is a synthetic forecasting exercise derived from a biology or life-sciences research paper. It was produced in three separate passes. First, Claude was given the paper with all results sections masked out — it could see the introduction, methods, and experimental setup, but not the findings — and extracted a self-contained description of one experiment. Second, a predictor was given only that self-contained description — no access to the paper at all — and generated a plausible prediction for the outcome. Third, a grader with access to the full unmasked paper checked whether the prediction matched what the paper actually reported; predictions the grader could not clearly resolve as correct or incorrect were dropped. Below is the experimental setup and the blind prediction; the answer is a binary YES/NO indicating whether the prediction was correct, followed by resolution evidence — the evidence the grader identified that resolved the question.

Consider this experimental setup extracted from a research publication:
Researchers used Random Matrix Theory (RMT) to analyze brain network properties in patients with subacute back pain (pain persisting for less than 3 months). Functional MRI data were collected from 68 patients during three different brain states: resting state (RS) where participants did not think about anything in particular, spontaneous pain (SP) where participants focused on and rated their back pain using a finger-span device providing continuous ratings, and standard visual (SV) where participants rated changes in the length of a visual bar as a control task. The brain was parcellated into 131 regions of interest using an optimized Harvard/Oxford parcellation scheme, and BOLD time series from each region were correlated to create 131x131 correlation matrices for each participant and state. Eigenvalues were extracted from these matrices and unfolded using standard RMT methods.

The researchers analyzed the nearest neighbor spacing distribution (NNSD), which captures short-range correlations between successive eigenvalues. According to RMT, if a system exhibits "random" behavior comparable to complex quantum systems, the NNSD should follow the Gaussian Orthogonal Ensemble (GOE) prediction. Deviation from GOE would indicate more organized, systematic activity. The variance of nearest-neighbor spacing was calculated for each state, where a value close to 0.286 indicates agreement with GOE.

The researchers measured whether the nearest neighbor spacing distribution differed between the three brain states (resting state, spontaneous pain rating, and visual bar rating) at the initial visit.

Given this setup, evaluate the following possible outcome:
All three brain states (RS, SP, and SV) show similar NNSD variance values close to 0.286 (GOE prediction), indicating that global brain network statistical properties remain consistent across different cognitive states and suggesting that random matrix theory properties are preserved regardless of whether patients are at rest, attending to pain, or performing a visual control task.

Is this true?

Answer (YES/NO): NO